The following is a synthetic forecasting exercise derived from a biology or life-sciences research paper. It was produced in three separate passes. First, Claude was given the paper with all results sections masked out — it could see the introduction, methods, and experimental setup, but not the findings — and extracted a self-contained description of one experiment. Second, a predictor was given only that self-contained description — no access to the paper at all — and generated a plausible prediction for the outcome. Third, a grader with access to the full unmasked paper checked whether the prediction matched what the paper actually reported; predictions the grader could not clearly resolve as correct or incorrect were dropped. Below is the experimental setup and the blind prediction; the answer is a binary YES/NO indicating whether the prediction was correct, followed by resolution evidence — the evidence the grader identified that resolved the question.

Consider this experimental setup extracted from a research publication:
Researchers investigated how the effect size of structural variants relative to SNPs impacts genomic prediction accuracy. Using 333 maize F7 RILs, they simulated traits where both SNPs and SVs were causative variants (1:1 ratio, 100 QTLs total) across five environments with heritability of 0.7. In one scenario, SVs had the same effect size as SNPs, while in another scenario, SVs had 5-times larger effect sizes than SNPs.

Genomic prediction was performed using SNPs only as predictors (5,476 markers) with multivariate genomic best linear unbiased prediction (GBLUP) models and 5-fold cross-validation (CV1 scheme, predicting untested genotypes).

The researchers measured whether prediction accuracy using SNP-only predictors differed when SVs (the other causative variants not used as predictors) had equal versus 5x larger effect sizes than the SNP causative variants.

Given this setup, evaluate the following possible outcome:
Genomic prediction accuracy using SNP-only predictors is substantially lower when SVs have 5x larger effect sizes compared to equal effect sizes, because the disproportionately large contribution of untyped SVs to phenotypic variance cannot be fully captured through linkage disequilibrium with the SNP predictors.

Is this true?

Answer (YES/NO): YES